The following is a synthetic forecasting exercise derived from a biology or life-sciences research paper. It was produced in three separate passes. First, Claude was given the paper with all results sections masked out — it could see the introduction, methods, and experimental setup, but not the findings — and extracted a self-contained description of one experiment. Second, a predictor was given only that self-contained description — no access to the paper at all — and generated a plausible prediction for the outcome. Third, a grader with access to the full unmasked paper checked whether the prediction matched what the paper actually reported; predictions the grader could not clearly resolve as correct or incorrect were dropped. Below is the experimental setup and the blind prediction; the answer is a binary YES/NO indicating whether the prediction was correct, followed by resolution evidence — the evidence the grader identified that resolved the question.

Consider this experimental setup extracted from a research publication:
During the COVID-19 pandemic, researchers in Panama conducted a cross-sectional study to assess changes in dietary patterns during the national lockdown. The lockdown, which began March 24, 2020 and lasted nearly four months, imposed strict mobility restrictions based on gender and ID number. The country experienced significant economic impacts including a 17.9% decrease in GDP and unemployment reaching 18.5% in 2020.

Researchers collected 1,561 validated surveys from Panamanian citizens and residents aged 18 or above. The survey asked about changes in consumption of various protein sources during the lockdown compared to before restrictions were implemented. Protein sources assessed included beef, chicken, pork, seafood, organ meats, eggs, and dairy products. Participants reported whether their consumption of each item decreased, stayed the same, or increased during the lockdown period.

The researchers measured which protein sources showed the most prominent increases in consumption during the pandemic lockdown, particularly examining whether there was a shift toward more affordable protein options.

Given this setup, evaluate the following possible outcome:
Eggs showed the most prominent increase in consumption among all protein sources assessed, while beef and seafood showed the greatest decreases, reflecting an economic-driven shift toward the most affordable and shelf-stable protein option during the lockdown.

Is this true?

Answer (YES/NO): NO